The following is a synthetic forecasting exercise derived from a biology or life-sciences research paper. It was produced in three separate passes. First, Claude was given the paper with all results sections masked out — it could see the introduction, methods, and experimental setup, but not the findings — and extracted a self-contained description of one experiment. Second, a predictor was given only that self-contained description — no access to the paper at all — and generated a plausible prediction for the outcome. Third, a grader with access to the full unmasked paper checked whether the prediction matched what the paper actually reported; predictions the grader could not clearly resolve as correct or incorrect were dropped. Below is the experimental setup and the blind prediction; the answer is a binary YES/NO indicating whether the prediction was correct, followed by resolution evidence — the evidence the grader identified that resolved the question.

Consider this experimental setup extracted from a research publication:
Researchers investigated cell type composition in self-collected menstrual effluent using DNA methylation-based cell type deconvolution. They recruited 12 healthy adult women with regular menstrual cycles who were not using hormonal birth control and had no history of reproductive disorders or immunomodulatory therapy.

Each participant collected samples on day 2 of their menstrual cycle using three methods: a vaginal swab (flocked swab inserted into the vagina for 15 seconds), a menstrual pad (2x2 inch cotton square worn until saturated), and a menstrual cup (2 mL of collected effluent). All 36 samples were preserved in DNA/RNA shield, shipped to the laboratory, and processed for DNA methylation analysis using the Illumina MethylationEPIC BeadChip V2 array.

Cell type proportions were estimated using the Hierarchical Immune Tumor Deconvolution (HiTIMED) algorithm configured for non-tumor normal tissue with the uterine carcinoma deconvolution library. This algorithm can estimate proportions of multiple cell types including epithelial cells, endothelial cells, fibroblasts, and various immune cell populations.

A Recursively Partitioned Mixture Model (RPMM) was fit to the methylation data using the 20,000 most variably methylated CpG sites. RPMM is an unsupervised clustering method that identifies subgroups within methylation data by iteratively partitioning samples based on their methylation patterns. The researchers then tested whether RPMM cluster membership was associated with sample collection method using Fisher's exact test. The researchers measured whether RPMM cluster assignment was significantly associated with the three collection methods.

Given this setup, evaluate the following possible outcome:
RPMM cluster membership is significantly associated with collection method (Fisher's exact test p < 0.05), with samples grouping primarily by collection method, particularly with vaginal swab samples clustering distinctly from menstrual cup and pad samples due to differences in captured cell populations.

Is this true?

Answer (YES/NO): NO